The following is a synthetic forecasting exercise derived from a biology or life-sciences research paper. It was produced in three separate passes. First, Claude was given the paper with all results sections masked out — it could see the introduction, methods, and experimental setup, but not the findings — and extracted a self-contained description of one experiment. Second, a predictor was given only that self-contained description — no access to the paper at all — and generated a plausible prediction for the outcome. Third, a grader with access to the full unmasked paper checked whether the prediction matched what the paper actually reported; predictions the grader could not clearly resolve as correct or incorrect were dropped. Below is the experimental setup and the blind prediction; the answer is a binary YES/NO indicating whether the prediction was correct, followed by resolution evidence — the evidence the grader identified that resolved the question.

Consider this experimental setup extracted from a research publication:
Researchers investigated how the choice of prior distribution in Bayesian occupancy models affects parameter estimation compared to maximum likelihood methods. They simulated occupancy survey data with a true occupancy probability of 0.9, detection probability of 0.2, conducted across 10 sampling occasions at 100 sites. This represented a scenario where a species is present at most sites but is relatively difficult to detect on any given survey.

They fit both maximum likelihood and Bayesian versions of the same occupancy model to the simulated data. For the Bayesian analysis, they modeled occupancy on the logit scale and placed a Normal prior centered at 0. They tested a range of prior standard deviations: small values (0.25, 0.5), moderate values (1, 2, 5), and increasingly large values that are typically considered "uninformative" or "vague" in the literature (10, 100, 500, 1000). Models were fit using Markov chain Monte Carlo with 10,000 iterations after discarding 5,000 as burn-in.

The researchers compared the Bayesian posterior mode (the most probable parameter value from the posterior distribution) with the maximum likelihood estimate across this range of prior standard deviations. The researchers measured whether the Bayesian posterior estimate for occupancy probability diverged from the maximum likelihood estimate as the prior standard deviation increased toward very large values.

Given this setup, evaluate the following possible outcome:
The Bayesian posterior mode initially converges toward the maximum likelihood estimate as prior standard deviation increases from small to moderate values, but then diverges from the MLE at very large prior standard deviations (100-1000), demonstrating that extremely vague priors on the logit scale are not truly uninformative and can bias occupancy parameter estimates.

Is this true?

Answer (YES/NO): NO